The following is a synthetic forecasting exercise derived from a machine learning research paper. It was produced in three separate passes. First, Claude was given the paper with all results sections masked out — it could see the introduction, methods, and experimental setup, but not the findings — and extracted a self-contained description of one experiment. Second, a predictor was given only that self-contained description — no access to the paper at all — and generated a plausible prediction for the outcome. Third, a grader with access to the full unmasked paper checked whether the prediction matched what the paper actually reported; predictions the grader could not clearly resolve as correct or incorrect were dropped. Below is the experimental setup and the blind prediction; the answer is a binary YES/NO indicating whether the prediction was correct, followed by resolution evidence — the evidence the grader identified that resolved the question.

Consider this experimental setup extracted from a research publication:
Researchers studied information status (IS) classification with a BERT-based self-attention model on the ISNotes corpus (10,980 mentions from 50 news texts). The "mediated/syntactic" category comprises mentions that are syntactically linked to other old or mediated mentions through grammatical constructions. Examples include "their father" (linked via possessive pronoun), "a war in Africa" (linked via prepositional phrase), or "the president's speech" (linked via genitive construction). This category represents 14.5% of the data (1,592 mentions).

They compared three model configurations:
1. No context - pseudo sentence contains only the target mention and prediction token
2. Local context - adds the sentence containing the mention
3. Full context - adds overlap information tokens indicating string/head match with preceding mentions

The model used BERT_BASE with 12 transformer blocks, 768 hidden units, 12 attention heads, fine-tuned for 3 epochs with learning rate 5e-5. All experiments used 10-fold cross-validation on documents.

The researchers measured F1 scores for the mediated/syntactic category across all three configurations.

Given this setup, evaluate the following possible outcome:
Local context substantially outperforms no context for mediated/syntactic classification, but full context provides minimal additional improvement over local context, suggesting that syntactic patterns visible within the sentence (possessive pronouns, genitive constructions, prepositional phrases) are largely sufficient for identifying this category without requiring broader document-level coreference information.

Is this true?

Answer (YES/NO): NO